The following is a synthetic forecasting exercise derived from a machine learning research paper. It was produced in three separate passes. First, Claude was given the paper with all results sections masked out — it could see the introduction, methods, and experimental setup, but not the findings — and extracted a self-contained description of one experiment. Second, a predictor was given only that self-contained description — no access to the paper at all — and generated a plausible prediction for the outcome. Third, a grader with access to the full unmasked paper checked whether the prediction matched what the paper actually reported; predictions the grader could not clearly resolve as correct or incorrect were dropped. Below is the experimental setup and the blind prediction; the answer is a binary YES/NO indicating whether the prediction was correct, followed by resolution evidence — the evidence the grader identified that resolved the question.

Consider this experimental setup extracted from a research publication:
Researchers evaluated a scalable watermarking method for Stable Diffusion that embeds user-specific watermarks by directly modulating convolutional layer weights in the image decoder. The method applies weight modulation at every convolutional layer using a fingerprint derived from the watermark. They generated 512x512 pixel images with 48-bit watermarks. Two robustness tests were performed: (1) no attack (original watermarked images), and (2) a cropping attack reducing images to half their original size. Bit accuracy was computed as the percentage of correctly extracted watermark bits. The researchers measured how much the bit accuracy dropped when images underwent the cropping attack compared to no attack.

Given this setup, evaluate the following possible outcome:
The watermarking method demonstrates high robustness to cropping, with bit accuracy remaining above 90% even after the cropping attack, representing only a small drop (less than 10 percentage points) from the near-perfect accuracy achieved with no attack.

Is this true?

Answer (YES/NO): YES